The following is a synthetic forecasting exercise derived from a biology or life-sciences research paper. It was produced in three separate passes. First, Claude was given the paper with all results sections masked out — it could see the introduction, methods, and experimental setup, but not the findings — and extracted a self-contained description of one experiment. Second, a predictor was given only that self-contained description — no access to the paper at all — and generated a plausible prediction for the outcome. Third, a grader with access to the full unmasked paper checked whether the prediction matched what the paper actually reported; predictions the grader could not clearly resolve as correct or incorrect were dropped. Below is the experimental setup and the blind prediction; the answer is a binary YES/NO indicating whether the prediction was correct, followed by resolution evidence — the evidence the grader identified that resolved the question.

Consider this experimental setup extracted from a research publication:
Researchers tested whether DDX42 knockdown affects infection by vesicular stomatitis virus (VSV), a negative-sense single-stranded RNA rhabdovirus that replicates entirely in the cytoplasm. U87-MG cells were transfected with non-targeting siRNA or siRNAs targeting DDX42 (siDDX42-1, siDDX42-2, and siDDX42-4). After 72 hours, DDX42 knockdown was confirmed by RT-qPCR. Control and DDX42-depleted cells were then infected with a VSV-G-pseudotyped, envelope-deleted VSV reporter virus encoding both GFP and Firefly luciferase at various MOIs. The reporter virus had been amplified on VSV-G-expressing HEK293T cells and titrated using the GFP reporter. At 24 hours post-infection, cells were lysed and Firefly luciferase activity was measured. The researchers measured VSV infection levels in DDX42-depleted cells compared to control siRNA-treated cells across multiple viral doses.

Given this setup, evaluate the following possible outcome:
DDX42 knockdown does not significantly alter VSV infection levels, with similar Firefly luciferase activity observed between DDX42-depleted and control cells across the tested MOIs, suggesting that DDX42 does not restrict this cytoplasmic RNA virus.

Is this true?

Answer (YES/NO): YES